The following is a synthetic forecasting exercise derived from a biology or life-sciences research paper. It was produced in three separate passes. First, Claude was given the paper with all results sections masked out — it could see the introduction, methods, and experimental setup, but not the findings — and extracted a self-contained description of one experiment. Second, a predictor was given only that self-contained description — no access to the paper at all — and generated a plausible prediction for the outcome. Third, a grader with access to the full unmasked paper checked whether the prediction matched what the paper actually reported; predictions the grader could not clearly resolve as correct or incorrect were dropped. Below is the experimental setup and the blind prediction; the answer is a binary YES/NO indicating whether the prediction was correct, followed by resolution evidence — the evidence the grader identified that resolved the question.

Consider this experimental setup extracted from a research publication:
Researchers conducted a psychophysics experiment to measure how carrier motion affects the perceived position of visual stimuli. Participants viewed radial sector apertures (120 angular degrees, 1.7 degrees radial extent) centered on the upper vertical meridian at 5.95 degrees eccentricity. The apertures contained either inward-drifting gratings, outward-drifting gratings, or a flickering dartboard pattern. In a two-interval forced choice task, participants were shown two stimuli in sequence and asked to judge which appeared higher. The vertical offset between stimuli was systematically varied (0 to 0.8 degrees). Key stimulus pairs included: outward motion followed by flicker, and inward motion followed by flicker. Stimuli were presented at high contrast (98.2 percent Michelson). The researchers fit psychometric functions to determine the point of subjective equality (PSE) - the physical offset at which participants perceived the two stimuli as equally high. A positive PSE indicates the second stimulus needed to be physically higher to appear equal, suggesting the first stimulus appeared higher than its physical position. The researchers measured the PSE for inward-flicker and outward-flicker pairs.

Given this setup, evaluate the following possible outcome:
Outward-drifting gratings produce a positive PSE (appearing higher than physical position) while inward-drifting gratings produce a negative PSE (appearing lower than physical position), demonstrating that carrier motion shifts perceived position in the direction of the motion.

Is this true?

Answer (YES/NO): NO